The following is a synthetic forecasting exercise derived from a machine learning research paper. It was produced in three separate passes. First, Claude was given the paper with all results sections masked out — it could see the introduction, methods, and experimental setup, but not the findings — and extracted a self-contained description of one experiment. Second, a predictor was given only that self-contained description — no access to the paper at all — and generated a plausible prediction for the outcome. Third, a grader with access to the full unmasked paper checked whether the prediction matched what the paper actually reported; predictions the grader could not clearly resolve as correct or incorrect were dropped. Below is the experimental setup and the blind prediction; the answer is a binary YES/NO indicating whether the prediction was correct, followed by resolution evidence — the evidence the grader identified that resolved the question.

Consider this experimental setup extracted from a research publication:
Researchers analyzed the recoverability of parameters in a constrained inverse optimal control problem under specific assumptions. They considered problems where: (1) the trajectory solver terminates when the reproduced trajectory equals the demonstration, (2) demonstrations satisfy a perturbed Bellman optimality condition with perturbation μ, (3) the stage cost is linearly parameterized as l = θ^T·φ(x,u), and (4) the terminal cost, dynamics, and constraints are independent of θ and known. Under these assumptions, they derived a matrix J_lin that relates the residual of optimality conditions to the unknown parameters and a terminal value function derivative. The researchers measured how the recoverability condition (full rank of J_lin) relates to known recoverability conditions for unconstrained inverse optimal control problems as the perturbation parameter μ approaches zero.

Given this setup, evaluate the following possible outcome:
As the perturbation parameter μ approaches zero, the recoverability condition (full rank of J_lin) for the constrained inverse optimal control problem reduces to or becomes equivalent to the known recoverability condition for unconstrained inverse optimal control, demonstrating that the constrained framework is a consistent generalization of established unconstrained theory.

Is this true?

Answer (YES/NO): YES